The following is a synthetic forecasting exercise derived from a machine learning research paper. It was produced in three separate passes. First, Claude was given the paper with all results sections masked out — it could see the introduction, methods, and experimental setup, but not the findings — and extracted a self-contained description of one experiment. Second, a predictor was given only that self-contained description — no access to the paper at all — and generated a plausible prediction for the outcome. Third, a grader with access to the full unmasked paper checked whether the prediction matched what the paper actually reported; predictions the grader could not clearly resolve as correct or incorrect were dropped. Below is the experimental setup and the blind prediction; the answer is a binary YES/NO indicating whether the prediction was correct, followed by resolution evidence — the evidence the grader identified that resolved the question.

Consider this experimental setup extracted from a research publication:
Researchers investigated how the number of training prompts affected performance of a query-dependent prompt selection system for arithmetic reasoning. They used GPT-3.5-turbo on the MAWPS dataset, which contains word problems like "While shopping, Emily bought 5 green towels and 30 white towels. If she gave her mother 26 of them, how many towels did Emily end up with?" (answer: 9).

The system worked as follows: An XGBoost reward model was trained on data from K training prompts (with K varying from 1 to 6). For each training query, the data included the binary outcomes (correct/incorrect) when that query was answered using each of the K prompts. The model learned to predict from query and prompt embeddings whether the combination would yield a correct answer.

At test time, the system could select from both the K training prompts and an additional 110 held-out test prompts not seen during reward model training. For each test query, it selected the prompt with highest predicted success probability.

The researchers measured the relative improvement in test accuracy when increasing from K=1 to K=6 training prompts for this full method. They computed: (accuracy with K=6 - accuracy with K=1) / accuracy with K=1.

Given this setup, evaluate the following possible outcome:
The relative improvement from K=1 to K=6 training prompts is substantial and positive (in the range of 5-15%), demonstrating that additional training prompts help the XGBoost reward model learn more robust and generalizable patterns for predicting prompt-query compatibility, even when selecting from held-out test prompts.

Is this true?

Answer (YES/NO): NO